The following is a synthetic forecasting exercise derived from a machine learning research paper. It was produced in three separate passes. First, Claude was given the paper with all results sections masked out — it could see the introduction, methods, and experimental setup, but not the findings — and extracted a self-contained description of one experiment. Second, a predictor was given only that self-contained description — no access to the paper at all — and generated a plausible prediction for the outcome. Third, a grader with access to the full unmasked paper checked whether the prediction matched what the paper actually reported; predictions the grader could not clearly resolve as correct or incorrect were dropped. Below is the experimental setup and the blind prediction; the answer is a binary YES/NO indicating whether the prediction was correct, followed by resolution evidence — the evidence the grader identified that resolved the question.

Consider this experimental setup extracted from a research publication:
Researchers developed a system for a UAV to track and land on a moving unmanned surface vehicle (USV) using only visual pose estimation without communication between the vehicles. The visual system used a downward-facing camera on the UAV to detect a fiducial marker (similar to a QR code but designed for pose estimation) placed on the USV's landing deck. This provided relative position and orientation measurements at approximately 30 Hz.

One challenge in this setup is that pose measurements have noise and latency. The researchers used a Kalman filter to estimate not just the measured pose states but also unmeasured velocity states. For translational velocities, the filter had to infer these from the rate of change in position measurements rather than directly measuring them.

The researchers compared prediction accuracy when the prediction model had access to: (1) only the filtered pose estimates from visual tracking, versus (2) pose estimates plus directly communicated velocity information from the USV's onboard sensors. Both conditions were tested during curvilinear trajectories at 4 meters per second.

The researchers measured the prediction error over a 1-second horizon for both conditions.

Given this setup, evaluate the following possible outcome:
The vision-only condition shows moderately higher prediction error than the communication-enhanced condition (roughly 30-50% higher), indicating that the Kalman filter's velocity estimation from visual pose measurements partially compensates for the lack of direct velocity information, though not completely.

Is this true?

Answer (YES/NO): NO